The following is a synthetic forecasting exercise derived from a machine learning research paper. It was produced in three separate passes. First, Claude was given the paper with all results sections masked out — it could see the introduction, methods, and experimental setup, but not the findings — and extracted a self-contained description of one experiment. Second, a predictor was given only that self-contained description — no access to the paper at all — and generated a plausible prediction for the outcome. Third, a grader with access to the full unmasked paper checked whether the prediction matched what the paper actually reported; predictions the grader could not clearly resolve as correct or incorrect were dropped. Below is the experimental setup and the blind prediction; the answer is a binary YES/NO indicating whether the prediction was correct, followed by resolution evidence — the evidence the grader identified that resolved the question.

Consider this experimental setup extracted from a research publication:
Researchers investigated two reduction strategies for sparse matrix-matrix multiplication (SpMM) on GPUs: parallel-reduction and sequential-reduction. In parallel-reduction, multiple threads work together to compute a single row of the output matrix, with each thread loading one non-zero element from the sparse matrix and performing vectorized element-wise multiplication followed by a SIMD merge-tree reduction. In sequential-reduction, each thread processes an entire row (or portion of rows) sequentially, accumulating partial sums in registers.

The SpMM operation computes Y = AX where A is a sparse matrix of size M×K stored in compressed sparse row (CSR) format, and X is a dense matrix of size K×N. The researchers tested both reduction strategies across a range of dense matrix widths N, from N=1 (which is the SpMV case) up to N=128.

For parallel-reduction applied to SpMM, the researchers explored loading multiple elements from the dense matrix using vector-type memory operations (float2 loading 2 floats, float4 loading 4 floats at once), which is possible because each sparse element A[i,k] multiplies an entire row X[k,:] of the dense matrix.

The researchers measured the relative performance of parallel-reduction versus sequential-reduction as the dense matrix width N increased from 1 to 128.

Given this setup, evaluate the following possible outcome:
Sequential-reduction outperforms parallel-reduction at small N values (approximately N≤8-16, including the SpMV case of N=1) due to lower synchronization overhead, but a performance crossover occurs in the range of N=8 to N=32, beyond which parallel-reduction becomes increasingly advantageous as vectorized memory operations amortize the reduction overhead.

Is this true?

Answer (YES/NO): NO